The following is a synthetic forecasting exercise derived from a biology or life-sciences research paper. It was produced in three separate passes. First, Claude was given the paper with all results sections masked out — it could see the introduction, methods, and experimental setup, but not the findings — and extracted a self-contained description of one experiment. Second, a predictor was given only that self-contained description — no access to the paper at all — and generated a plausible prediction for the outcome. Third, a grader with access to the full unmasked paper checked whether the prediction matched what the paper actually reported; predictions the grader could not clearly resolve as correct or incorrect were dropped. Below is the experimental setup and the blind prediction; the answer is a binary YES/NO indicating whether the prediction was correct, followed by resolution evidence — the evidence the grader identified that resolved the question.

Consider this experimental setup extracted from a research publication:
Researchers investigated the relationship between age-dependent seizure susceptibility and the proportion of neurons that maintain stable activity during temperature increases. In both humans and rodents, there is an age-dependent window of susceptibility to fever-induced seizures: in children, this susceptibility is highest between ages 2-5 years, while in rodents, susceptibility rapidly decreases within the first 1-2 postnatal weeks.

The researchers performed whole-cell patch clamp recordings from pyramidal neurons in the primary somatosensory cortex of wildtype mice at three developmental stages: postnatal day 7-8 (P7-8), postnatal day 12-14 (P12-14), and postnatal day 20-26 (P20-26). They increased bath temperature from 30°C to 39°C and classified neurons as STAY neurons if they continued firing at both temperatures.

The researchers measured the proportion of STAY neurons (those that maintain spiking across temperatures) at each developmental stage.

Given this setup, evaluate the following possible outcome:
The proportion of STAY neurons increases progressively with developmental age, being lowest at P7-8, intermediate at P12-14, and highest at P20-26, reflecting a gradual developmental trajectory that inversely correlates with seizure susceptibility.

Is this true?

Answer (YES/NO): NO